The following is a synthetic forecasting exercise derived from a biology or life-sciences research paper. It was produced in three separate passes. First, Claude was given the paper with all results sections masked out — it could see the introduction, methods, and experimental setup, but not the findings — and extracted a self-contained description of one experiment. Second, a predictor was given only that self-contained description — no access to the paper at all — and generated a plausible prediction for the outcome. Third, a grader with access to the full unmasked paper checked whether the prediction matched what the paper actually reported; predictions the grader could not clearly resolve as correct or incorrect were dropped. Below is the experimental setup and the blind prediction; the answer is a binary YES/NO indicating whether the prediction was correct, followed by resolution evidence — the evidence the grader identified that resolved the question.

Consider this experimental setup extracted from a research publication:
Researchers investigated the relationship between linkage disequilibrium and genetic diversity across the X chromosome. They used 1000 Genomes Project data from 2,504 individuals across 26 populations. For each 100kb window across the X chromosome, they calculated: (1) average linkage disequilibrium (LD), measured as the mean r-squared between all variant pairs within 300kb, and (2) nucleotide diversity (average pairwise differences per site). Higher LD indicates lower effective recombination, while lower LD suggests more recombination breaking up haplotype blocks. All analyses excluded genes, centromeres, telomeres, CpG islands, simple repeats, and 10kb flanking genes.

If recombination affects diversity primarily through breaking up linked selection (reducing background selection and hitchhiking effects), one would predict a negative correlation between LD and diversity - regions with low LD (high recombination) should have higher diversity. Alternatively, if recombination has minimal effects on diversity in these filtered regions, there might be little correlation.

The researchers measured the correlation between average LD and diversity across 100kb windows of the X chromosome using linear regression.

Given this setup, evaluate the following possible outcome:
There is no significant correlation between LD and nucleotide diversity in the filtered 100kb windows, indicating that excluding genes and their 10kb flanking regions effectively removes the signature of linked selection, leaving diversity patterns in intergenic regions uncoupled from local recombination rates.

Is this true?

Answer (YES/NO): NO